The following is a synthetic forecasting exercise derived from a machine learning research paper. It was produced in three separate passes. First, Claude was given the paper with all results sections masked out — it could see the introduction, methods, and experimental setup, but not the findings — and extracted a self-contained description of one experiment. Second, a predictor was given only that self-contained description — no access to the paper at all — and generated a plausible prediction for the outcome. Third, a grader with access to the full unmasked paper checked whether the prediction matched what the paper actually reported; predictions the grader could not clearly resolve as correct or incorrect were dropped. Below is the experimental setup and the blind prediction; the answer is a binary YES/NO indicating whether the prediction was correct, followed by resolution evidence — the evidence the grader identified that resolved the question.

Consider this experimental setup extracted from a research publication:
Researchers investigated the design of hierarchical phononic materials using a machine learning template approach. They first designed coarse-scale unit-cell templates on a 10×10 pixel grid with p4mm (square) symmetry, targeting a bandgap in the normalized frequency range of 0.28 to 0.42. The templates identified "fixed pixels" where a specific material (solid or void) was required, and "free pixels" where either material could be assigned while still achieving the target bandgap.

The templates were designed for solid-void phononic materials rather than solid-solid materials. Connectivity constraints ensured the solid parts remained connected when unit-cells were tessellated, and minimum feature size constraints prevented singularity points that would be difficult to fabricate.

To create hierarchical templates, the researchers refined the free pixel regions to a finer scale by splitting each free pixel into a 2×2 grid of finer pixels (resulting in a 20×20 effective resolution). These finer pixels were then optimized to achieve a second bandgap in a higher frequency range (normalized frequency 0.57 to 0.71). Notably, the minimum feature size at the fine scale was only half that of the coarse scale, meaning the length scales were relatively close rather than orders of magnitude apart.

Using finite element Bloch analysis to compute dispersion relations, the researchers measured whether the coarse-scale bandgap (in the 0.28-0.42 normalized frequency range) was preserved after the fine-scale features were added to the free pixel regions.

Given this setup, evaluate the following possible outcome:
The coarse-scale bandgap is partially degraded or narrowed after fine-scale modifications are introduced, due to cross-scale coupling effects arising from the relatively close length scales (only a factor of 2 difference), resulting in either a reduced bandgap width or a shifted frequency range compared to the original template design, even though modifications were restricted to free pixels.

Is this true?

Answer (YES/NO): NO